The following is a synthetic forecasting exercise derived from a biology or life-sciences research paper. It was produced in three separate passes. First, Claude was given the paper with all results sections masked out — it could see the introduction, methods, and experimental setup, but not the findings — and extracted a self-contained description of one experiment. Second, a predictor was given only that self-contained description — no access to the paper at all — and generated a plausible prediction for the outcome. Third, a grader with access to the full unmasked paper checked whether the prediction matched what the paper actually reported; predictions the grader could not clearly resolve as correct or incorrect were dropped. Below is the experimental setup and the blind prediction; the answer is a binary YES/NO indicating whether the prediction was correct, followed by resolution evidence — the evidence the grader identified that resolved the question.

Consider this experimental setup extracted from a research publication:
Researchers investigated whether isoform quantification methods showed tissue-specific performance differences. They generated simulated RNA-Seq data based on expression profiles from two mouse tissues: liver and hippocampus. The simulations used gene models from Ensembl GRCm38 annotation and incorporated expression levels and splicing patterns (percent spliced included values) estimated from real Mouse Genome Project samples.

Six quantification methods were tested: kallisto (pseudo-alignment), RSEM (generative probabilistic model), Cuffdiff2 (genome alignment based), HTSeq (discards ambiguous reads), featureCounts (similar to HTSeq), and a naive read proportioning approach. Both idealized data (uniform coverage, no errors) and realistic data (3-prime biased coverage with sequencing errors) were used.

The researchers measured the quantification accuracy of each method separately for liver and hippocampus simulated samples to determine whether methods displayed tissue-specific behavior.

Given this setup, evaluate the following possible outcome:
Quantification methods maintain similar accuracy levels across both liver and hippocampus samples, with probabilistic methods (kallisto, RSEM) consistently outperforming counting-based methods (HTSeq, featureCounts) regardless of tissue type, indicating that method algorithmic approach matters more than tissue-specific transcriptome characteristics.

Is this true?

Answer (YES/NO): NO